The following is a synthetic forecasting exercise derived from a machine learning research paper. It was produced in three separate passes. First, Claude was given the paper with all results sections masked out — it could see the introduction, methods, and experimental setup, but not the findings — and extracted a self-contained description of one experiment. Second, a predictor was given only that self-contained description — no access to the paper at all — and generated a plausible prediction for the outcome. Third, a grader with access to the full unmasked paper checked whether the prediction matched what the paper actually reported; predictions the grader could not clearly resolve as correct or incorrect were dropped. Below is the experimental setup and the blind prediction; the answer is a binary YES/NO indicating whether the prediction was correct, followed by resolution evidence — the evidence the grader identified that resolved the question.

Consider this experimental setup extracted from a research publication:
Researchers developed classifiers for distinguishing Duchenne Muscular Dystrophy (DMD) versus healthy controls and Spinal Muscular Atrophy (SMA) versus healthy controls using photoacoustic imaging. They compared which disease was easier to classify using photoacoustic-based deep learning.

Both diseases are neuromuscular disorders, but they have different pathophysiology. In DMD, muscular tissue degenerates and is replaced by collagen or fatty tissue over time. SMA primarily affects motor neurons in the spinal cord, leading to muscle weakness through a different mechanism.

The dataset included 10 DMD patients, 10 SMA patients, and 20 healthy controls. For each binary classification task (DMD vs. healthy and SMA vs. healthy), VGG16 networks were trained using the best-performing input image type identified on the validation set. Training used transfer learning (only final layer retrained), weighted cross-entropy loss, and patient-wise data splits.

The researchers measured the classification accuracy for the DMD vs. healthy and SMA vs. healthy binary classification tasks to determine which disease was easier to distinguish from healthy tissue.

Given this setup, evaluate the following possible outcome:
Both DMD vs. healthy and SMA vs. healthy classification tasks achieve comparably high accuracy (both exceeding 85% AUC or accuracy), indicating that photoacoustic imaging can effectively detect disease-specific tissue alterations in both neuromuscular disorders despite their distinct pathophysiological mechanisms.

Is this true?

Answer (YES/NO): YES